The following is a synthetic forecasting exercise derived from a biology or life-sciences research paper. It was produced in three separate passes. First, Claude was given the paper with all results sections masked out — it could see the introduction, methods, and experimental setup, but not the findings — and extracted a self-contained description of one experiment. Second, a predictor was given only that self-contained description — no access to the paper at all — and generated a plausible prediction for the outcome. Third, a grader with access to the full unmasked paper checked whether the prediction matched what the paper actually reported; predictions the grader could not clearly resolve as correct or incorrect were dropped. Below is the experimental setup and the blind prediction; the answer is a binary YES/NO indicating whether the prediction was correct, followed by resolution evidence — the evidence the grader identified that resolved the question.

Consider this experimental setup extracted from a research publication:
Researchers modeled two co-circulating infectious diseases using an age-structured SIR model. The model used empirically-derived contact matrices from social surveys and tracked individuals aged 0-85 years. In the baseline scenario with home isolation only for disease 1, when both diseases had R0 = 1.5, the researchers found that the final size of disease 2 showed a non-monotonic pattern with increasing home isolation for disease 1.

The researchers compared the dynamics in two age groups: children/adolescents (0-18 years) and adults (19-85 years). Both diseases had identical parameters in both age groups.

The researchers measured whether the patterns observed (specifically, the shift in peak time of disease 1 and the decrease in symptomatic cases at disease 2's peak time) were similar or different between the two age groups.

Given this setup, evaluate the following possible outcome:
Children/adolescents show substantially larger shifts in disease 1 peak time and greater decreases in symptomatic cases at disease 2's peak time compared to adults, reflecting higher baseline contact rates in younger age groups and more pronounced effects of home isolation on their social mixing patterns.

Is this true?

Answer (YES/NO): NO